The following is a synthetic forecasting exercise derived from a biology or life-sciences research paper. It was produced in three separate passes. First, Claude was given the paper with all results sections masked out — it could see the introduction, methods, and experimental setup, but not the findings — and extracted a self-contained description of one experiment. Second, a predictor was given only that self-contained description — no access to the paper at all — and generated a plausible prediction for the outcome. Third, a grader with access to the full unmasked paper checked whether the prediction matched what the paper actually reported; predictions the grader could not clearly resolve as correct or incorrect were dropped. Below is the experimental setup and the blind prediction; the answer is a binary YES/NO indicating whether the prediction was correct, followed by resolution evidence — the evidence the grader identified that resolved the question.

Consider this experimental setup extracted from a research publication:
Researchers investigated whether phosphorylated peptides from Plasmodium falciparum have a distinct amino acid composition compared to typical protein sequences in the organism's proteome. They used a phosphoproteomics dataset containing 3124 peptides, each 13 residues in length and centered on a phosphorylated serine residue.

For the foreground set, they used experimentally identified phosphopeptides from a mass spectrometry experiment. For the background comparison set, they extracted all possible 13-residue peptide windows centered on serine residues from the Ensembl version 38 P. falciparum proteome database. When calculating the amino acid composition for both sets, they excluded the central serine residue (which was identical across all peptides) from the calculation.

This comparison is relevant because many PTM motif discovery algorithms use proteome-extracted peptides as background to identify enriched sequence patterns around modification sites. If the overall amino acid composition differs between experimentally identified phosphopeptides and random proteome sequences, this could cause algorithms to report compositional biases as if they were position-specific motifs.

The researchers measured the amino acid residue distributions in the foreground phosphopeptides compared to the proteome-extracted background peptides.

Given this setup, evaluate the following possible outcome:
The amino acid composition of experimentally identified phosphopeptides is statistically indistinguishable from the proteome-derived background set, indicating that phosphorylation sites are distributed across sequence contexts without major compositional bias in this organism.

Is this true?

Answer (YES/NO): NO